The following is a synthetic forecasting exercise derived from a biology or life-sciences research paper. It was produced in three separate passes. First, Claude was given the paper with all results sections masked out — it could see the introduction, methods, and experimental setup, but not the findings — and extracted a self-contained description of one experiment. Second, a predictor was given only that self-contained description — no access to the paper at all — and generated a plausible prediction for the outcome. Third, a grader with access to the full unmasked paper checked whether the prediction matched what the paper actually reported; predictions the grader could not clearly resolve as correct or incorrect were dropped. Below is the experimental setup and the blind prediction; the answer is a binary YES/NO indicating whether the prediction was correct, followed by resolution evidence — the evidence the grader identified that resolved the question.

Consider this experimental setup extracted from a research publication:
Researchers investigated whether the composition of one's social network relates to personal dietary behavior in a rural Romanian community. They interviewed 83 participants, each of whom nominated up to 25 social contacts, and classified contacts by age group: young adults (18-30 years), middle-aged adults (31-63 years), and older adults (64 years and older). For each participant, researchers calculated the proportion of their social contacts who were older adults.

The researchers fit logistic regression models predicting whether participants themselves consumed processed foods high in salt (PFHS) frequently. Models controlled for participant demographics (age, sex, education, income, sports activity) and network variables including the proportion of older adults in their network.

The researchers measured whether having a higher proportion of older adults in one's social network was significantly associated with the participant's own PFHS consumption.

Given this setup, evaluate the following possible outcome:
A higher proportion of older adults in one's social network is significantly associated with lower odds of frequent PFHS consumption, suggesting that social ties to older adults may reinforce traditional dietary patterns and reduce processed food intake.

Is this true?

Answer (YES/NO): YES